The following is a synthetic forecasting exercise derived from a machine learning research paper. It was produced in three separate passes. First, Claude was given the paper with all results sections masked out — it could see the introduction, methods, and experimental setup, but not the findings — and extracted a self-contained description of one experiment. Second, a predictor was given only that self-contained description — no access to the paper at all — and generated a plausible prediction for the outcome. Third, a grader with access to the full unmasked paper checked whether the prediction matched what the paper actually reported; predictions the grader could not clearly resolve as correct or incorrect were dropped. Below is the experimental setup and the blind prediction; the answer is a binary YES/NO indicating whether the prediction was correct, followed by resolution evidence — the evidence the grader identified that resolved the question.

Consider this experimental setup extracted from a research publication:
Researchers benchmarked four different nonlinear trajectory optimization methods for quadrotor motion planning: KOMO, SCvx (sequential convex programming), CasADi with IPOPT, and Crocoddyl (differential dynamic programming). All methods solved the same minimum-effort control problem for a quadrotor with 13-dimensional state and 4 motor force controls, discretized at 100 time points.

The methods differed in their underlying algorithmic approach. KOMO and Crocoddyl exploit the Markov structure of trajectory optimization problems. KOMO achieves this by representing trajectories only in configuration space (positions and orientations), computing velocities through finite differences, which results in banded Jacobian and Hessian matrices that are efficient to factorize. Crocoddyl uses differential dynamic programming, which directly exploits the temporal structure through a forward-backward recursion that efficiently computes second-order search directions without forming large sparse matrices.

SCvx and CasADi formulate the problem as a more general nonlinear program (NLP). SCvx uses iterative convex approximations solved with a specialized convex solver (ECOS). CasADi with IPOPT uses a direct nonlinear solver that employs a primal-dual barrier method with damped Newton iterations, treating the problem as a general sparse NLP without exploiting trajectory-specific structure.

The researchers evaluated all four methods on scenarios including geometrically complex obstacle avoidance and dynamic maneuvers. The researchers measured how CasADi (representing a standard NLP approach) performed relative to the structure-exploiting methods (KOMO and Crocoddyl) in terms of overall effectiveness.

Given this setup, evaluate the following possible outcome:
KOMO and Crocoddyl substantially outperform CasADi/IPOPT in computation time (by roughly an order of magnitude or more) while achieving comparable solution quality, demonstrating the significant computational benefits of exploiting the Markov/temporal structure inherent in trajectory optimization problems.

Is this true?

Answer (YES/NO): NO